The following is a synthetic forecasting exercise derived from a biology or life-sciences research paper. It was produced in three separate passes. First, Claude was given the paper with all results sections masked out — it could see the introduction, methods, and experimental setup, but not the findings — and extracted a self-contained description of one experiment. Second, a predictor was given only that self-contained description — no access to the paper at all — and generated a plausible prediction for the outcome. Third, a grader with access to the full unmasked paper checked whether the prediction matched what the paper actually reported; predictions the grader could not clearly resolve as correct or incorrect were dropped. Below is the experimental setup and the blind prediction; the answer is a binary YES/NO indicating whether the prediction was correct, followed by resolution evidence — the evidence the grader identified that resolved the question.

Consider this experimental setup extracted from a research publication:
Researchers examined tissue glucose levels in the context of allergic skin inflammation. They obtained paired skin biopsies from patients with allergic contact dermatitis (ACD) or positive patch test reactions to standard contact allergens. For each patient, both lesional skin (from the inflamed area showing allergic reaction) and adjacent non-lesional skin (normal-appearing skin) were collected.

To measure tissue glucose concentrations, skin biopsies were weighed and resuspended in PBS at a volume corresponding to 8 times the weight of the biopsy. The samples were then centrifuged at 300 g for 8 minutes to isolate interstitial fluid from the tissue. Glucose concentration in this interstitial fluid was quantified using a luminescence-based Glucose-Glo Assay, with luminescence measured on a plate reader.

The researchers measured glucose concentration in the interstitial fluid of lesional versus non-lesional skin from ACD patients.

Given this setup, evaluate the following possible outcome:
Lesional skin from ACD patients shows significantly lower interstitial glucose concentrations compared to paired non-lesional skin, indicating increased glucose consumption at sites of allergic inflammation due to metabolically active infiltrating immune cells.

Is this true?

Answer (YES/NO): NO